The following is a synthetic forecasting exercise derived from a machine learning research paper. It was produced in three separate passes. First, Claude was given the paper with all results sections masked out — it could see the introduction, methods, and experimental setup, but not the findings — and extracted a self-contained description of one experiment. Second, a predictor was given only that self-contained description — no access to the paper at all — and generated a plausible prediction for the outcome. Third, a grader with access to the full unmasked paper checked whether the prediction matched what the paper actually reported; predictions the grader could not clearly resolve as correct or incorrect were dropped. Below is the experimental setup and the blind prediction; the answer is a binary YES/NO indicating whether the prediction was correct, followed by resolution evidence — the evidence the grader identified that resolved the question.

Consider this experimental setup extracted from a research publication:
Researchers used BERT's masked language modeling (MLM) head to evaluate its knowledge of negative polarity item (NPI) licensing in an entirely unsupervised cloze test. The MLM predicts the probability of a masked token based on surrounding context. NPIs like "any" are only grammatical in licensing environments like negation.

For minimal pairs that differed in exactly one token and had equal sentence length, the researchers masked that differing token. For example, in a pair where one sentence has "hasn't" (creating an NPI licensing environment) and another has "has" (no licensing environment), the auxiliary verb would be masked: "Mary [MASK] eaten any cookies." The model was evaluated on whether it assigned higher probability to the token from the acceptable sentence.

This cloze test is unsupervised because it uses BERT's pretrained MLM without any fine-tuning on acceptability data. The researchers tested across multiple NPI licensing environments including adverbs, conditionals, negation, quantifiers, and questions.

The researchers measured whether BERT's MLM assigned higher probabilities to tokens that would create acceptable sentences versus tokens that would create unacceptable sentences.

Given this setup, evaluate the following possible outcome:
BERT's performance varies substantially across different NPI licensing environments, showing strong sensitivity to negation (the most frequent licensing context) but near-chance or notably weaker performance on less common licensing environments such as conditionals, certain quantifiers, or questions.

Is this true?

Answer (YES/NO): NO